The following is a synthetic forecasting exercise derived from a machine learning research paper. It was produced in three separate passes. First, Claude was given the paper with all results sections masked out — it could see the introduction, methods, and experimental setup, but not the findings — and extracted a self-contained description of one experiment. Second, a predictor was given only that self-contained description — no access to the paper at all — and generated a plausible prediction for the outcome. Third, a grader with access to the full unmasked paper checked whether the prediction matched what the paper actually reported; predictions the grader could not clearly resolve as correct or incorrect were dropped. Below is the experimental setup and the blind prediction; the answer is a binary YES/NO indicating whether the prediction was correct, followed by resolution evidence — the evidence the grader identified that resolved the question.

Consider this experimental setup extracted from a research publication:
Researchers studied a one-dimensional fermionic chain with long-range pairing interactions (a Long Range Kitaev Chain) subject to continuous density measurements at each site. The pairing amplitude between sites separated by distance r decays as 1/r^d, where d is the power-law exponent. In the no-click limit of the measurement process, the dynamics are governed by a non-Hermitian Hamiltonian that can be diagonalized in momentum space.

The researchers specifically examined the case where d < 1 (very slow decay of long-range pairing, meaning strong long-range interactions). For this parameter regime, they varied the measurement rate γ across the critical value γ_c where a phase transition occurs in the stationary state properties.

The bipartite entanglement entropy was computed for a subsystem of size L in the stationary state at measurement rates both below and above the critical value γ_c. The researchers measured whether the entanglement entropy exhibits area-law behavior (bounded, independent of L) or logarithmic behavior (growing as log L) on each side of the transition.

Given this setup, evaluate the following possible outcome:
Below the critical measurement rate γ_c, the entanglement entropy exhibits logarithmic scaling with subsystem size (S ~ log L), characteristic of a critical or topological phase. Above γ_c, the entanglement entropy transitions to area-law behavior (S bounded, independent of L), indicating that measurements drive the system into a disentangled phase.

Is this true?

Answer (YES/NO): NO